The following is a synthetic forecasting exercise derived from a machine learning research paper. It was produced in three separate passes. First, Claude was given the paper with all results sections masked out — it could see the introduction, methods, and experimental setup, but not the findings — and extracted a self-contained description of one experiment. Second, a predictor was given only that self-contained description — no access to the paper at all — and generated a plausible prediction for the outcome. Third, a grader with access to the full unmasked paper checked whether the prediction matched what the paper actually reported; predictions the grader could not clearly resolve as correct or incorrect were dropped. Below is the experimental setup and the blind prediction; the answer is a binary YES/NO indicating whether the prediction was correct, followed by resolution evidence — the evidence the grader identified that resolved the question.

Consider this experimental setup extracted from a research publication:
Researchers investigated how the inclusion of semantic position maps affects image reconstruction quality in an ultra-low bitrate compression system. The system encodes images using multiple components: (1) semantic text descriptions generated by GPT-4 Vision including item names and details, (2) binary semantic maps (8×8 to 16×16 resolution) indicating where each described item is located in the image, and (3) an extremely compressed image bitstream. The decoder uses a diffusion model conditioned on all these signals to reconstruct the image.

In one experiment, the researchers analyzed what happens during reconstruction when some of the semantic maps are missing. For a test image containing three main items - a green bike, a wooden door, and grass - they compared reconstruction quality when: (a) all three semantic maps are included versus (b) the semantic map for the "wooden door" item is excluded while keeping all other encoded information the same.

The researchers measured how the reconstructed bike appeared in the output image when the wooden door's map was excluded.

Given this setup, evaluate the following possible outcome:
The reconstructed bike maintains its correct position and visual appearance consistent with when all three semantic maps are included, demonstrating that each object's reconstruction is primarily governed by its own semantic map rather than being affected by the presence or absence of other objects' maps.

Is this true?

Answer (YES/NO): NO